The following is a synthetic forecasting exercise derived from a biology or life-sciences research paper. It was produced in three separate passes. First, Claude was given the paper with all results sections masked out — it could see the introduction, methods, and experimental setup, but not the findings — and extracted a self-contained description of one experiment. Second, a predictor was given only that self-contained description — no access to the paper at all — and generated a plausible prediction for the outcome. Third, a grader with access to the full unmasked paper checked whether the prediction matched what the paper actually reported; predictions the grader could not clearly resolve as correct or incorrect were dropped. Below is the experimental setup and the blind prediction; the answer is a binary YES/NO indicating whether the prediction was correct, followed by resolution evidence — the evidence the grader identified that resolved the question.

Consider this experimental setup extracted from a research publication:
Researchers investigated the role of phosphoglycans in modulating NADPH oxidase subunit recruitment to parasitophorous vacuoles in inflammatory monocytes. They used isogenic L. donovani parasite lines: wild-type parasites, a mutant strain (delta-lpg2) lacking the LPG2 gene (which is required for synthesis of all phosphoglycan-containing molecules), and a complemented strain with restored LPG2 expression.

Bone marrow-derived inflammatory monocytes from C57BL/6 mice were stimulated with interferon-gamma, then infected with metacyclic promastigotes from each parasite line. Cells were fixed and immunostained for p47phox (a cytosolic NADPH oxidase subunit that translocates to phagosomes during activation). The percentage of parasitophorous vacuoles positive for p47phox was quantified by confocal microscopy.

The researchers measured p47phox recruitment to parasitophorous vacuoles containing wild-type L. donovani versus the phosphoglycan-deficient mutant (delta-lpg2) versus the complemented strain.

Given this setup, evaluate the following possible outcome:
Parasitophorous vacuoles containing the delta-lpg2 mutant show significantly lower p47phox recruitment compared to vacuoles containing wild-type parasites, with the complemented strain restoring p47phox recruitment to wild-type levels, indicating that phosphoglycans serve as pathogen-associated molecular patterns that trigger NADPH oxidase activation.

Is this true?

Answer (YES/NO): NO